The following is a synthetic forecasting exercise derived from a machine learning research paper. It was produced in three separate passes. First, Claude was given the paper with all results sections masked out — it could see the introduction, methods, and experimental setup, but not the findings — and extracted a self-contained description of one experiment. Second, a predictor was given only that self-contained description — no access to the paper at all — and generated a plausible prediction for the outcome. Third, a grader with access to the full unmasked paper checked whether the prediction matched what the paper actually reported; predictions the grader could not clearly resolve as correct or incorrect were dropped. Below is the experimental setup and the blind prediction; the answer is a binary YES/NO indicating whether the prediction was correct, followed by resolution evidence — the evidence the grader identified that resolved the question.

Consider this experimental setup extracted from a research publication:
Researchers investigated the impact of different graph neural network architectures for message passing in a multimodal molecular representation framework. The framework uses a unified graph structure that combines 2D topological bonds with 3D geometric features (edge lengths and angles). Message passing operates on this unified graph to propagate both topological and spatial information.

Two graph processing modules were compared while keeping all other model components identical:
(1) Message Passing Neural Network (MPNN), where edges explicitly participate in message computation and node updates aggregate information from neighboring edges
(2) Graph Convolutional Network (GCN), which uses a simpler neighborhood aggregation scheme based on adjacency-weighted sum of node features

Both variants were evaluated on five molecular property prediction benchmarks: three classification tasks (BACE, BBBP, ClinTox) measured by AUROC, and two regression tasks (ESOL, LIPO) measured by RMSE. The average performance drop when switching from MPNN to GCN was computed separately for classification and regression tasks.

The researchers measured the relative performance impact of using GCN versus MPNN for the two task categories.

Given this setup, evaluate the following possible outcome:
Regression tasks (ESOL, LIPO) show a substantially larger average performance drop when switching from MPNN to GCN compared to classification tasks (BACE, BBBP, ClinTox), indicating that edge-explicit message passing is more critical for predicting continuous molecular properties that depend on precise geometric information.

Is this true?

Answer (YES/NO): YES